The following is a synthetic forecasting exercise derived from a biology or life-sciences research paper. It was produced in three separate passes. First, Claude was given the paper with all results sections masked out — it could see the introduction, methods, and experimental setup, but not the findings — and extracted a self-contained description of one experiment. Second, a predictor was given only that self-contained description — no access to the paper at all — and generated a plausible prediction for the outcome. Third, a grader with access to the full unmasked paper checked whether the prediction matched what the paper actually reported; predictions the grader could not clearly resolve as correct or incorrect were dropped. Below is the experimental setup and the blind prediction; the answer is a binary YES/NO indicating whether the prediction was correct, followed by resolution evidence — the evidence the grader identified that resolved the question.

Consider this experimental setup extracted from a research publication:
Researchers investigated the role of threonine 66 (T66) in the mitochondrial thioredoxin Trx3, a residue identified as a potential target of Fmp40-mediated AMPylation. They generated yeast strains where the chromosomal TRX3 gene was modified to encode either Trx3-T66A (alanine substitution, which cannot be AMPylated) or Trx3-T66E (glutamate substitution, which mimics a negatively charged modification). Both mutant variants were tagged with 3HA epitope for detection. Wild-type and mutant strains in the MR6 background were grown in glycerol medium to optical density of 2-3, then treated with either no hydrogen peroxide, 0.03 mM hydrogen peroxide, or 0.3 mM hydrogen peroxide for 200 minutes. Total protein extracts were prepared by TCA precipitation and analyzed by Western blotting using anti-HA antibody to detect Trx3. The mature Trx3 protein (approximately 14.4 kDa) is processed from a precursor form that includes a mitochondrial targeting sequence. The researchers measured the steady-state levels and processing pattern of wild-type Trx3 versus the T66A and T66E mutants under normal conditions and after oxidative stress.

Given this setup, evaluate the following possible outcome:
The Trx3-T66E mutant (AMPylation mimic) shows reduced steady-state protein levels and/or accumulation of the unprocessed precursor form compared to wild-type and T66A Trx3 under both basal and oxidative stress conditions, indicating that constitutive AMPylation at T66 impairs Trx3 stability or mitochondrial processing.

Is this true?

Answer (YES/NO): NO